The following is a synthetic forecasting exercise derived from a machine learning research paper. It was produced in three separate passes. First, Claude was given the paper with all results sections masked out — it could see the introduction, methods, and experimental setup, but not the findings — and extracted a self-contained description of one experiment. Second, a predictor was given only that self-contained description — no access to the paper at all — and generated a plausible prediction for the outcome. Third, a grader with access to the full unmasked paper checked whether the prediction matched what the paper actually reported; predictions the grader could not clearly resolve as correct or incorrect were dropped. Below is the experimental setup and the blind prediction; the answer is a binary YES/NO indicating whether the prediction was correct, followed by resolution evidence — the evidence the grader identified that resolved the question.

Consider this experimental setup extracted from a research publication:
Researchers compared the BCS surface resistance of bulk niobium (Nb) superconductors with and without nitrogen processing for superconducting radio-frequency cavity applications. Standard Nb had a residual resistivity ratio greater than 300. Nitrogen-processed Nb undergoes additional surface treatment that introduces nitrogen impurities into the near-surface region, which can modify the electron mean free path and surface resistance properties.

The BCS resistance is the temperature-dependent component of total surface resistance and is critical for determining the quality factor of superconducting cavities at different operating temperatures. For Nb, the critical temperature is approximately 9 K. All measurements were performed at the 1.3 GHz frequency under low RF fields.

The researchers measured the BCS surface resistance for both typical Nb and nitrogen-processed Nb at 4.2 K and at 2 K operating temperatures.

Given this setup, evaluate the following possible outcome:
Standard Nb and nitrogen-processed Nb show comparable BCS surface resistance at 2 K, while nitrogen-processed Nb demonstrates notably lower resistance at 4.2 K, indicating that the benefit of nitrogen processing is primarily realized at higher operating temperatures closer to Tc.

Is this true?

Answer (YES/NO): NO